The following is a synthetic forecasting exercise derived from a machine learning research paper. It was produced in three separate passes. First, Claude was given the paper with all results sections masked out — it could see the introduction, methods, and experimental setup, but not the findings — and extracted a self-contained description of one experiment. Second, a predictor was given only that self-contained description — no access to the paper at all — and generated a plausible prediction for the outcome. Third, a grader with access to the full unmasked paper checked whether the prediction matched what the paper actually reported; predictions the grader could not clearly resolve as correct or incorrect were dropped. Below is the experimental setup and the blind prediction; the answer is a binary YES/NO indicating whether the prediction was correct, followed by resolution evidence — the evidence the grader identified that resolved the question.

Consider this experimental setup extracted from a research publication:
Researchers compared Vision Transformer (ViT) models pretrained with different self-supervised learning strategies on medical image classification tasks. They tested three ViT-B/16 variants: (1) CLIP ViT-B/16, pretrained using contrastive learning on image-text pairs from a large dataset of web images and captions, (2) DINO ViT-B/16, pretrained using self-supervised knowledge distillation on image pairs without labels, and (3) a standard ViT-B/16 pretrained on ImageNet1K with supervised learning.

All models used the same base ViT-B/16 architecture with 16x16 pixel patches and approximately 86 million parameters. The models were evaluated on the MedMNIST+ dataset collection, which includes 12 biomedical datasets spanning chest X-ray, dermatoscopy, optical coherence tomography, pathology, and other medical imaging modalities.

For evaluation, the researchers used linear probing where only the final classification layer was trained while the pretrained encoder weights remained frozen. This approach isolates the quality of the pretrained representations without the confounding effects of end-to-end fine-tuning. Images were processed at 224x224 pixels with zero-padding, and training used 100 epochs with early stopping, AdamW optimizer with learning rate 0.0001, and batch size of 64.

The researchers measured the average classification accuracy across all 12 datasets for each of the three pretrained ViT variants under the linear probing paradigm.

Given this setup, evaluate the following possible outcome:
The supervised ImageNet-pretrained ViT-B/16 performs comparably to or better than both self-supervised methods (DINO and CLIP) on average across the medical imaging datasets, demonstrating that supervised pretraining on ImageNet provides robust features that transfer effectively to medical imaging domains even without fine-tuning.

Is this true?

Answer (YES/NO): NO